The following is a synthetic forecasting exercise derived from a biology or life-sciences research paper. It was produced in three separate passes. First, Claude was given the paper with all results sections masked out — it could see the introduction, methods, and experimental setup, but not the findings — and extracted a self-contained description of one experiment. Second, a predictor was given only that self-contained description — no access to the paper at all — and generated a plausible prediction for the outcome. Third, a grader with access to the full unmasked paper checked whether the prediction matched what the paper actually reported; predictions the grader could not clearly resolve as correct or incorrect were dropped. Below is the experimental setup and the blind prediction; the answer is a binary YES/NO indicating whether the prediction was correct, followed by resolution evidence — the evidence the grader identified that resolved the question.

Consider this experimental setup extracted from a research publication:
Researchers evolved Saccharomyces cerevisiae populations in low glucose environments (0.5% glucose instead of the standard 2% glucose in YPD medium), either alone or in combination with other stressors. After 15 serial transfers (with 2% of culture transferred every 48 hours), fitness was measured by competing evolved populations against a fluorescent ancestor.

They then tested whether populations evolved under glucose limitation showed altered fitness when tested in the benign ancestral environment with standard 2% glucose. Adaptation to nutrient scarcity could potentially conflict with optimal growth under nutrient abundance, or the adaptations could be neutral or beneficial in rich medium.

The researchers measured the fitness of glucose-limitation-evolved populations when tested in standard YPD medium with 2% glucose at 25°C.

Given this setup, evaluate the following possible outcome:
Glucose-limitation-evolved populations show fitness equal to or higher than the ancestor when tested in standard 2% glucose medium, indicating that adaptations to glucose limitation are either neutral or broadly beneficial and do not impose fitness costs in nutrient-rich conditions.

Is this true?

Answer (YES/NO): YES